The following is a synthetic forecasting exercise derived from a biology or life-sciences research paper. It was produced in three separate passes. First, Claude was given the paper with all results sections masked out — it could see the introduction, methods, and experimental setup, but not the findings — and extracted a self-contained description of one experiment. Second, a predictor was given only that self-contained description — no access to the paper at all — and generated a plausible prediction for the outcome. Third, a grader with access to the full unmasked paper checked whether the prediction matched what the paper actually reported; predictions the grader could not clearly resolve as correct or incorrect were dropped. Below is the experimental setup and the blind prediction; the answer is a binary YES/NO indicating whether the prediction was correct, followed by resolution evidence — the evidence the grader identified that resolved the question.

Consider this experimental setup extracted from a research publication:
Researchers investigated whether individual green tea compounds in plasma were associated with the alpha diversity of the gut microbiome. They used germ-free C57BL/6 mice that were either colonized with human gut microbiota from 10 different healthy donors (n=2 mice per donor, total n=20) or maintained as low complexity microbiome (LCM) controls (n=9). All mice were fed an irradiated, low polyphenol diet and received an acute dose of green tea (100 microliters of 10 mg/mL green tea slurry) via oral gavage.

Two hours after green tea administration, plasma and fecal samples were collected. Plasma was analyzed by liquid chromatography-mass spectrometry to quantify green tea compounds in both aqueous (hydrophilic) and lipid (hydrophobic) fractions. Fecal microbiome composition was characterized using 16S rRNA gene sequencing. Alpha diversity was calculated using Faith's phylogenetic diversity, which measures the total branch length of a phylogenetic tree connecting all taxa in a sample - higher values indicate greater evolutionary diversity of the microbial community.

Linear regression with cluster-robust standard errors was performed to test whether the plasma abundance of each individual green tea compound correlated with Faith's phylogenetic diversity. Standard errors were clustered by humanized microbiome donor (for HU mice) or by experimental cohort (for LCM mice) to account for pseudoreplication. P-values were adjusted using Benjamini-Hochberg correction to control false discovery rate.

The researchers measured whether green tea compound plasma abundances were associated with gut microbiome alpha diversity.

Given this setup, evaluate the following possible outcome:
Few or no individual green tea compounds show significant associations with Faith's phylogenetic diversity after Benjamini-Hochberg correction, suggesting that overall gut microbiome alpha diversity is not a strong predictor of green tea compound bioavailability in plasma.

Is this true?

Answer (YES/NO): NO